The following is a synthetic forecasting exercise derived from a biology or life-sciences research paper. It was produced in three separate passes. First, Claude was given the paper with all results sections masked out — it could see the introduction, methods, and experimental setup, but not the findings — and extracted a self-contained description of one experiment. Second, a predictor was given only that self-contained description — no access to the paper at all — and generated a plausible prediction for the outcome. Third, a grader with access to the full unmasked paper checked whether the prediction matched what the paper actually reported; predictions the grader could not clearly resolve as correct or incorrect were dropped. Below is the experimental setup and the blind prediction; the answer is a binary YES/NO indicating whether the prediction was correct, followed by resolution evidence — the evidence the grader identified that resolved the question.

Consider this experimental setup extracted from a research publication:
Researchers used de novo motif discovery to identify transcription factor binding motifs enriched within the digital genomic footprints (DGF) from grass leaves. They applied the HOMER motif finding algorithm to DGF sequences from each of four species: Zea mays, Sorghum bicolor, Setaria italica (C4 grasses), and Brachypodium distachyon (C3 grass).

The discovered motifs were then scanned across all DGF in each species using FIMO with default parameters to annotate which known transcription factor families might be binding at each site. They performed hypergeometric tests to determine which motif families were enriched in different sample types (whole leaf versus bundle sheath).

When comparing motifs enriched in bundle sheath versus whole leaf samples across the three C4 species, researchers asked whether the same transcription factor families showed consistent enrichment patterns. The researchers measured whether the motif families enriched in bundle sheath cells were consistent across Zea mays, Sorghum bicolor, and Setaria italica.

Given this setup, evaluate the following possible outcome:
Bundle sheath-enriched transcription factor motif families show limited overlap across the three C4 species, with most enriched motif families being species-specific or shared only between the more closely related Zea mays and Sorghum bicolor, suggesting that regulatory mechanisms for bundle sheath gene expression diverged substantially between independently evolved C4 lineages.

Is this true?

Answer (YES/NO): YES